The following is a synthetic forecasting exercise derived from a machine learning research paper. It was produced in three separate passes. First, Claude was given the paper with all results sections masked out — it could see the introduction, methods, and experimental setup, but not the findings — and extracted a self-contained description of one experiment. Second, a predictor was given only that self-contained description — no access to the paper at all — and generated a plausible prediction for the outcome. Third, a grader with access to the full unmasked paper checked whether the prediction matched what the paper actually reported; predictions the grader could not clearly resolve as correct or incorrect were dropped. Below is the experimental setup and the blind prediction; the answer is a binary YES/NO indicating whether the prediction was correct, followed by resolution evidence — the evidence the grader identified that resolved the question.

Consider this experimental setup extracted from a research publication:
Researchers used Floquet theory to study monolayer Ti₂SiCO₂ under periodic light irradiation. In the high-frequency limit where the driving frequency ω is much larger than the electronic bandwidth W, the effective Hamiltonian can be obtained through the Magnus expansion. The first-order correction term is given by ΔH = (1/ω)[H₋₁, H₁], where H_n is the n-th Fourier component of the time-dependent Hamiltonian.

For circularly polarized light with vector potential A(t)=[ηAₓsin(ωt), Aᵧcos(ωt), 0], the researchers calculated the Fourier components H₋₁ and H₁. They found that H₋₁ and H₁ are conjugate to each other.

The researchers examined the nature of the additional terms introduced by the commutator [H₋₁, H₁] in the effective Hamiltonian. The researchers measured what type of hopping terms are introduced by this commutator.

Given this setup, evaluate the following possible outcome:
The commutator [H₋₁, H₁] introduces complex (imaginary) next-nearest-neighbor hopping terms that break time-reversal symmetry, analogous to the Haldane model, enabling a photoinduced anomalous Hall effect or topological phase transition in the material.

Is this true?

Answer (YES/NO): YES